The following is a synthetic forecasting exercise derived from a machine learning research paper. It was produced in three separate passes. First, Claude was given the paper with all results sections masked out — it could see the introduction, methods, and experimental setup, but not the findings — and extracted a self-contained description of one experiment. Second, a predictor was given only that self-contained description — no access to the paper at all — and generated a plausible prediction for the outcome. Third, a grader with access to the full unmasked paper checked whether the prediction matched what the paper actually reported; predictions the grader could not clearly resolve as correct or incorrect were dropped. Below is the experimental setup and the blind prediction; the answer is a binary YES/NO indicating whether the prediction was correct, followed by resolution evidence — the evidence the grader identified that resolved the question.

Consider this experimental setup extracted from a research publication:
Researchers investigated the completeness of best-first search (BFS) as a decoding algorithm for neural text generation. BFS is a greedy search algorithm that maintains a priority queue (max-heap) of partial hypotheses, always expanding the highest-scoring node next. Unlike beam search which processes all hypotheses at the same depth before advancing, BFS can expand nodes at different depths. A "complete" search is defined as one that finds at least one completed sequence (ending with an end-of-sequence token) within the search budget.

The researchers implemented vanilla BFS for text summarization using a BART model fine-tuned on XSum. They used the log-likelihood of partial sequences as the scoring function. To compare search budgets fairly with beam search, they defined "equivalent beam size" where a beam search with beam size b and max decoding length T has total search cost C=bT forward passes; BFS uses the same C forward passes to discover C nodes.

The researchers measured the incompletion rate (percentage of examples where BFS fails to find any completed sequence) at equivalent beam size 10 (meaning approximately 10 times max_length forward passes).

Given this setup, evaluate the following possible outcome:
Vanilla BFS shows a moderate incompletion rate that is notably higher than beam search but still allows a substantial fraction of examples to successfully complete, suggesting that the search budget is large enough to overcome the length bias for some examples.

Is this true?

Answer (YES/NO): NO